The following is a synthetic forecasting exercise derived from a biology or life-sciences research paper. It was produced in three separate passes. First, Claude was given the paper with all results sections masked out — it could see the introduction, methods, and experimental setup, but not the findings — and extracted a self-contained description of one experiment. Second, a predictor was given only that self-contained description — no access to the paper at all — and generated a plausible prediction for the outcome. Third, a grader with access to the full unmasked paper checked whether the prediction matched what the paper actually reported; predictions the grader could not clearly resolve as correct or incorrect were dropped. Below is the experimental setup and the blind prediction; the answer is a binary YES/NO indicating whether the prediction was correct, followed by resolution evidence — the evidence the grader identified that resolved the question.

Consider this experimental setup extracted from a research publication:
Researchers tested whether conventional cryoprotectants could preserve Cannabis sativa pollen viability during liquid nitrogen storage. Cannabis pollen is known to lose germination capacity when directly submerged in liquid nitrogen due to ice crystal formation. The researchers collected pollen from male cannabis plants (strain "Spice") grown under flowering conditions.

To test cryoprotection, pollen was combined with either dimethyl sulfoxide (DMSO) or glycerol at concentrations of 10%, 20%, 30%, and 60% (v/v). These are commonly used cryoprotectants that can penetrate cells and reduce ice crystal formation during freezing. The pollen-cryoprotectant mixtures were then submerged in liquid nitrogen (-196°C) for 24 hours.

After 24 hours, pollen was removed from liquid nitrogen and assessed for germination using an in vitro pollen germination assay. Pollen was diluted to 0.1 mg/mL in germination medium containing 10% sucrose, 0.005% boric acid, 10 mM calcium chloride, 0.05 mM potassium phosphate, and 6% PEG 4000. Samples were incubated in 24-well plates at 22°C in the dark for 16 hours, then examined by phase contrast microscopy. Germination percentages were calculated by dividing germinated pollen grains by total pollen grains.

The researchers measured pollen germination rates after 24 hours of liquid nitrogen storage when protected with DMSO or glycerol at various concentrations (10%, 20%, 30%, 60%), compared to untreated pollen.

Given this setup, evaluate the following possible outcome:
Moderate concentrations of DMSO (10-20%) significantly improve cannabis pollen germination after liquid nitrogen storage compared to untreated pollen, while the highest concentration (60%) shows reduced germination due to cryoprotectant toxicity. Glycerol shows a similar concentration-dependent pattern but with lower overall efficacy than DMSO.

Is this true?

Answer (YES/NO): NO